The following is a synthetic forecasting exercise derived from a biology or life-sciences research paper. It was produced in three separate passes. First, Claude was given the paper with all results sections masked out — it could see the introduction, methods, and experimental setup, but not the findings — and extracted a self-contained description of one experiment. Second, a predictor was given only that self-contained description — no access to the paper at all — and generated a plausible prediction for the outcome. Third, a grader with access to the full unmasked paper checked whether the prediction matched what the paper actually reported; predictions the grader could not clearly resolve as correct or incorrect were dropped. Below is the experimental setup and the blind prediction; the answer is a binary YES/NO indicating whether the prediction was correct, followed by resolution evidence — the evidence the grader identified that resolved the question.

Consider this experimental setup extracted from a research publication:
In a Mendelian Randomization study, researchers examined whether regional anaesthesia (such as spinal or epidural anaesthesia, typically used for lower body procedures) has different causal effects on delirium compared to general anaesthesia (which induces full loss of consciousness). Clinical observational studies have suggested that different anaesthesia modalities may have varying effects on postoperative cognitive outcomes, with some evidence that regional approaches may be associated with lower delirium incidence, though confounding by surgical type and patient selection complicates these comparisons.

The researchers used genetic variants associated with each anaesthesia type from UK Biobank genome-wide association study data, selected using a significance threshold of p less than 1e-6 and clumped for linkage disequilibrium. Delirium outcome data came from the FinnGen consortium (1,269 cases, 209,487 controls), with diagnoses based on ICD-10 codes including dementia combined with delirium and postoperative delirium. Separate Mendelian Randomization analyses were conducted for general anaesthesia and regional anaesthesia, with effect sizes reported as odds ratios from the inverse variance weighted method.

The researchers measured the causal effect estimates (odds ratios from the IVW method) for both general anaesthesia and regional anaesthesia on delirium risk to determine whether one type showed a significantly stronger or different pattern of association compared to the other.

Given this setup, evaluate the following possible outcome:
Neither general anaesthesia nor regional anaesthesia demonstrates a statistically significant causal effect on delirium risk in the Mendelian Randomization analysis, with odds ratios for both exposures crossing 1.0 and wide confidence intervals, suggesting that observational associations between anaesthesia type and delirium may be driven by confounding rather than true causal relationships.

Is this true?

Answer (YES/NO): YES